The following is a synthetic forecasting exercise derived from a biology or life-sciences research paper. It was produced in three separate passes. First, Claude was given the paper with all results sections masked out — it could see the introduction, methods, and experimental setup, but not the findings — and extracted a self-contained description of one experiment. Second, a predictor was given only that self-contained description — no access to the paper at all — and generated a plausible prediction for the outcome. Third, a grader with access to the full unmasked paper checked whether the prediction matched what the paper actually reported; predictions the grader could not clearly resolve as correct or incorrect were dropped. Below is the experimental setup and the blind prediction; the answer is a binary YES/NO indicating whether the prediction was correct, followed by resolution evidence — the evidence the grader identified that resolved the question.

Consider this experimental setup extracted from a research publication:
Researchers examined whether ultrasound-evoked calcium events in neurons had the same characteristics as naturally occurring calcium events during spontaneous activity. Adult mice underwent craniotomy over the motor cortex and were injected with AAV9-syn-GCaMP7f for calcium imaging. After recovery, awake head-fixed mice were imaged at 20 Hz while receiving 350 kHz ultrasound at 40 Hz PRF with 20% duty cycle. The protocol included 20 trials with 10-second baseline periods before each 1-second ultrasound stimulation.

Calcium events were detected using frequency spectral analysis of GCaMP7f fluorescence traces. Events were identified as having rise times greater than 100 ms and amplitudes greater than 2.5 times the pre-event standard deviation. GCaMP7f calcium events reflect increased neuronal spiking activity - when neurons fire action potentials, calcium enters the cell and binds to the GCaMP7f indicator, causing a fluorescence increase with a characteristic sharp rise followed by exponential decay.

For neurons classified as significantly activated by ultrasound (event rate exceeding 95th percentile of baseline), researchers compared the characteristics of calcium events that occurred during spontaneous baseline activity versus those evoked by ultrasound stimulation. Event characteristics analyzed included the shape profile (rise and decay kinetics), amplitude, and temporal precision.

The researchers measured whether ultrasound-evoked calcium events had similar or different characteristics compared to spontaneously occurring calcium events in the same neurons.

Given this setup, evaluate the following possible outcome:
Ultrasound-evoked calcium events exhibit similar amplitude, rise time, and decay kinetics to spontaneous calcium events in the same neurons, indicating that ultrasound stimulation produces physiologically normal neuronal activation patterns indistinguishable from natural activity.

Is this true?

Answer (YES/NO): YES